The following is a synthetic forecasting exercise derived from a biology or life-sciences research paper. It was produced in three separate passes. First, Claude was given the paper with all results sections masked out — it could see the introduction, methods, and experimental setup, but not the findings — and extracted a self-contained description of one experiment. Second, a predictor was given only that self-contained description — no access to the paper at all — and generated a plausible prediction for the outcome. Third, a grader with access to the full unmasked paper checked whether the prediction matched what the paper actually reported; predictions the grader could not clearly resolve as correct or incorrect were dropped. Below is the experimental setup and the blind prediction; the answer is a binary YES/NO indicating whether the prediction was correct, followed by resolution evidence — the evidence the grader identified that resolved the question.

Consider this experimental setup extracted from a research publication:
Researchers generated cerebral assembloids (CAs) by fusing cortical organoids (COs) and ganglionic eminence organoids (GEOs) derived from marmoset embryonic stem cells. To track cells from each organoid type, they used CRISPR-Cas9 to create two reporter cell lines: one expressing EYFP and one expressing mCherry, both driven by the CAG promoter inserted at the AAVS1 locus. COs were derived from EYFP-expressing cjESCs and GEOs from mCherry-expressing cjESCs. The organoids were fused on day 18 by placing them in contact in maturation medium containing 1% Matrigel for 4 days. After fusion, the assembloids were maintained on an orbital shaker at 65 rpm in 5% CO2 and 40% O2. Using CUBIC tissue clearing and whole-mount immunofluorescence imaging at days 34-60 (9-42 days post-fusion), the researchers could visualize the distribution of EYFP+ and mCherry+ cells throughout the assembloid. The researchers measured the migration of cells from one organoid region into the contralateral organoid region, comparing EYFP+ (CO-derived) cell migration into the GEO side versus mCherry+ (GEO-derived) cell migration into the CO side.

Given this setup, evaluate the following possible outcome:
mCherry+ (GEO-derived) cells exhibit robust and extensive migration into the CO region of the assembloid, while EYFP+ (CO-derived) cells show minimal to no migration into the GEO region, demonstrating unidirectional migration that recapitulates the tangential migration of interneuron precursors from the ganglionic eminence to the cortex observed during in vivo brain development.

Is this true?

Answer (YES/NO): YES